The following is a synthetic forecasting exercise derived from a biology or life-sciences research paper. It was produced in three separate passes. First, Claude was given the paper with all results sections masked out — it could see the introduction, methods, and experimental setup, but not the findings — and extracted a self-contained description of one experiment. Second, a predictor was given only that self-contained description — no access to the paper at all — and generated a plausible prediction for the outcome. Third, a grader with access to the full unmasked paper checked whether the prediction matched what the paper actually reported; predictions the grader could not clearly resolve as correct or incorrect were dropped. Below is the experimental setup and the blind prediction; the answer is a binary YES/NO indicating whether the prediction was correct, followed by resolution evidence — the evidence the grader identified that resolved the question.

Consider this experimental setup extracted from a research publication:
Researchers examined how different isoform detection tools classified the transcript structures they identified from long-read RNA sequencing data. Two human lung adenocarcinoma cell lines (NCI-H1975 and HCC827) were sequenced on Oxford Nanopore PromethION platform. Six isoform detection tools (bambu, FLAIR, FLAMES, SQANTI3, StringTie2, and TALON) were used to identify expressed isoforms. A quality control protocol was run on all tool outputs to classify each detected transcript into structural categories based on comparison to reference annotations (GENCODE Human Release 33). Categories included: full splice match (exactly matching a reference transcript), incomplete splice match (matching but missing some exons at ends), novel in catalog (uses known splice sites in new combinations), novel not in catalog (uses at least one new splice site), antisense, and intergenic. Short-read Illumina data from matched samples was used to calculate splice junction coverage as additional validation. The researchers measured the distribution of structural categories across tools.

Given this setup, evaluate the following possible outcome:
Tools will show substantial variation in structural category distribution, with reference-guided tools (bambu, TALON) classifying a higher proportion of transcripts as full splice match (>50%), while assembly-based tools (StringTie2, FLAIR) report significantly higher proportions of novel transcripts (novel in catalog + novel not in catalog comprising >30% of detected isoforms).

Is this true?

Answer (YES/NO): NO